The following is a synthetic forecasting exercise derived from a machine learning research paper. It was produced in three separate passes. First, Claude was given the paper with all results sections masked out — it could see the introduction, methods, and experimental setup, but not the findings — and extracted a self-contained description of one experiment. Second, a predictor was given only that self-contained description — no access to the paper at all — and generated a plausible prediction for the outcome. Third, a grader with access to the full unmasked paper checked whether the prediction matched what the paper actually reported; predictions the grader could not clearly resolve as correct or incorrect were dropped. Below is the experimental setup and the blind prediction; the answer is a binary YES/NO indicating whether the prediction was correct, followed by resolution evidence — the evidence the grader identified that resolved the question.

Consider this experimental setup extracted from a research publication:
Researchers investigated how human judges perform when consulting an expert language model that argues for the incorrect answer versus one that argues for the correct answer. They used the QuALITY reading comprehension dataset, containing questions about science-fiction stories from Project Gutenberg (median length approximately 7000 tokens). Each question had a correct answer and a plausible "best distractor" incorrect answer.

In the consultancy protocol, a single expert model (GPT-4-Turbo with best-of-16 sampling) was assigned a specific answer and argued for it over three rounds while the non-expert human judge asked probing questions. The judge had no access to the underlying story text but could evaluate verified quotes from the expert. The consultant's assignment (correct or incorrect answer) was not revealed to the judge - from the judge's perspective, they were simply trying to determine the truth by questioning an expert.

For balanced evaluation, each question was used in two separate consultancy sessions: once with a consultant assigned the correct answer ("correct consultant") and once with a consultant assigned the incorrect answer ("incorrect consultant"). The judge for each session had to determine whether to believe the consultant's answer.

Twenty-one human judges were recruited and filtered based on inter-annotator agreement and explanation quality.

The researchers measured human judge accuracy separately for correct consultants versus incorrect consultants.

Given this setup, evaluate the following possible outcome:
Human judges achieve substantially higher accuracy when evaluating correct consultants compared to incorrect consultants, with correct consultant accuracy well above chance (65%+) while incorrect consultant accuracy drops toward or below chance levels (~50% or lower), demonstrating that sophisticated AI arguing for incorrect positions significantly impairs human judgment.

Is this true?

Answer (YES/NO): NO